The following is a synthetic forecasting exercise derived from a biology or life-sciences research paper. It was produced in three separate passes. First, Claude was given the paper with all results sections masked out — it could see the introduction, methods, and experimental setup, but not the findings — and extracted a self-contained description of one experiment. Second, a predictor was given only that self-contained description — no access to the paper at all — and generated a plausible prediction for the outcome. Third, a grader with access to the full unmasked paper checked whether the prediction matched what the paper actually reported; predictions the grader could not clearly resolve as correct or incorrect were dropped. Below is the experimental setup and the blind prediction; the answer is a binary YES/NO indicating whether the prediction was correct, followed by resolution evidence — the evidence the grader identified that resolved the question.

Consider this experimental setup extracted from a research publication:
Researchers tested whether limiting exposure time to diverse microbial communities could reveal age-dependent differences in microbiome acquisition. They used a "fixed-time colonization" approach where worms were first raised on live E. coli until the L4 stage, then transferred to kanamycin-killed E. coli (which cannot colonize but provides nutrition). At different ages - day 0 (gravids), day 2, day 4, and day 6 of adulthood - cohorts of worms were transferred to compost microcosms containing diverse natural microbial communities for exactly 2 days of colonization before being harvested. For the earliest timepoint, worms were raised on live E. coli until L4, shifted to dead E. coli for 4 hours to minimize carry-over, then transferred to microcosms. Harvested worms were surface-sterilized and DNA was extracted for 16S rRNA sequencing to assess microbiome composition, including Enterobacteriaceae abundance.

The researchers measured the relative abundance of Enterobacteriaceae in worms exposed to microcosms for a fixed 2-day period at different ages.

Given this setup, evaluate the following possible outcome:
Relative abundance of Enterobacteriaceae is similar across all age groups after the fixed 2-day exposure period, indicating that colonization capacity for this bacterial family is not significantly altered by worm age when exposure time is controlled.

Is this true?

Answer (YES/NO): NO